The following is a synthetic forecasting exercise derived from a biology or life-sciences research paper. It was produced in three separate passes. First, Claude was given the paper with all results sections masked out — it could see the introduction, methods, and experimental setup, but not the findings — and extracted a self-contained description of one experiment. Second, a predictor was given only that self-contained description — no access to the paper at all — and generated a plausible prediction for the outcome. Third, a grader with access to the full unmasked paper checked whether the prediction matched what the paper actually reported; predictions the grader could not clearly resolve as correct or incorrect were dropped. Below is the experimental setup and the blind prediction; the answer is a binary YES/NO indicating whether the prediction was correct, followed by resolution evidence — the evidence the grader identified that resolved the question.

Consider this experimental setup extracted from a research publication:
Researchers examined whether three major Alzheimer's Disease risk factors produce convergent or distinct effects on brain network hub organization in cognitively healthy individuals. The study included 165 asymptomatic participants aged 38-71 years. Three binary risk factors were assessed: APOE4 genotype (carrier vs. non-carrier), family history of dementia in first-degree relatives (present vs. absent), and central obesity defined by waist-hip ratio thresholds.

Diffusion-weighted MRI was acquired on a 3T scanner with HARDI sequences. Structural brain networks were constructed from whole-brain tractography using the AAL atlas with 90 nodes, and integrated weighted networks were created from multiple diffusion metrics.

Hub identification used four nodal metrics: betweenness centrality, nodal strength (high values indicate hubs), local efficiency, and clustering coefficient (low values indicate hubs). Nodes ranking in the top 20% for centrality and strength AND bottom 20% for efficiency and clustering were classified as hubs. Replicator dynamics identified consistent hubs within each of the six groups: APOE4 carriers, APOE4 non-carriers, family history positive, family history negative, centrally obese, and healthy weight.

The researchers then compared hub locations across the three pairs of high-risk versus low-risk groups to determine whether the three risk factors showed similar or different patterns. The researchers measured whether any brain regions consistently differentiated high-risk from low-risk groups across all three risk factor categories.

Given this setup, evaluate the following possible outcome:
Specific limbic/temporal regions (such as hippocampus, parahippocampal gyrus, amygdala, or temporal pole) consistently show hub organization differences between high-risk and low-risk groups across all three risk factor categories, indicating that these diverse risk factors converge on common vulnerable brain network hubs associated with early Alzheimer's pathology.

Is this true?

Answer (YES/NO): NO